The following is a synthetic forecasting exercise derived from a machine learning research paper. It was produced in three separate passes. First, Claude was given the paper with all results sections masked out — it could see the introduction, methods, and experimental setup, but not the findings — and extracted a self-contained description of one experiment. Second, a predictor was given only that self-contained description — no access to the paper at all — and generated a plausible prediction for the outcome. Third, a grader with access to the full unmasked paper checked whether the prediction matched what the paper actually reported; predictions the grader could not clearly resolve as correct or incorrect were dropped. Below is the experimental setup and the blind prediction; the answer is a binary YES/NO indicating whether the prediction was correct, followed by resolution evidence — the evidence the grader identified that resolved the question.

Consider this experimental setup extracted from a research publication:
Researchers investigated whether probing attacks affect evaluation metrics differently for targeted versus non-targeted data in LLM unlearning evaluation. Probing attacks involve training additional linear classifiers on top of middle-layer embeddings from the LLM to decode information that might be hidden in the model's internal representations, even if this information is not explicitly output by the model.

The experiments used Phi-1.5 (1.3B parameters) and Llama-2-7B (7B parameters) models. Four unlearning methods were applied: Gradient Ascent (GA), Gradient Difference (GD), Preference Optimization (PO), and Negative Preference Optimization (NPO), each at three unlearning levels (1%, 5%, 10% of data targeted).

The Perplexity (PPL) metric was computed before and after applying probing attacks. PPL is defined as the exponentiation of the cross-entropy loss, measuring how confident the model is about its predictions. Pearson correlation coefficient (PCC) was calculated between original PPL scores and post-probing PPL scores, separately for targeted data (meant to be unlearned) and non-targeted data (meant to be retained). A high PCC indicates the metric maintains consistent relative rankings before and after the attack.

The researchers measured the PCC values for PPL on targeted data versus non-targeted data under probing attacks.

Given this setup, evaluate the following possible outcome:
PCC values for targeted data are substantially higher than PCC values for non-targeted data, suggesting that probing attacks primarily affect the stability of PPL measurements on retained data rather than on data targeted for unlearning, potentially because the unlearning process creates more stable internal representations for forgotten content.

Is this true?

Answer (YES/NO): YES